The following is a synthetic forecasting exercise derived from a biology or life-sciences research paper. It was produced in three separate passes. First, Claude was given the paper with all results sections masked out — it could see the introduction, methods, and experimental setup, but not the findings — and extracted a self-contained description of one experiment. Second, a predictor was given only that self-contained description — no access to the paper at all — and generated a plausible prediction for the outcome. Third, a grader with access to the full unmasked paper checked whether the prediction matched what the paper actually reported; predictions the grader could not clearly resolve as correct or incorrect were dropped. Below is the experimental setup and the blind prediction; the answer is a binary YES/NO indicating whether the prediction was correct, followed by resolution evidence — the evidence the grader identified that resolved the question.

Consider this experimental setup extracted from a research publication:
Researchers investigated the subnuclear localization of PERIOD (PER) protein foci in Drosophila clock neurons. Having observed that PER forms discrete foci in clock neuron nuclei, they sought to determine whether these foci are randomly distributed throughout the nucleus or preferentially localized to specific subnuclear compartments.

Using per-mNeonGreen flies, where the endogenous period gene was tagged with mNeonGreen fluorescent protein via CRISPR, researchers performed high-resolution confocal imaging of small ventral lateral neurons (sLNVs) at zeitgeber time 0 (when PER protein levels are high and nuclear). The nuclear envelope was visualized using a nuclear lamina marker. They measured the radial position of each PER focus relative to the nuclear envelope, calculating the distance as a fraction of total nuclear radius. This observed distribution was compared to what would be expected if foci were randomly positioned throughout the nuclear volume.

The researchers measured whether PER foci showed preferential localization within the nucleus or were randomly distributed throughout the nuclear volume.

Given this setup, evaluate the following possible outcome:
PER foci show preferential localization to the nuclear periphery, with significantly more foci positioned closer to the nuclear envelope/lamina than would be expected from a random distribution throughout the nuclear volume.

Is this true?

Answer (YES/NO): YES